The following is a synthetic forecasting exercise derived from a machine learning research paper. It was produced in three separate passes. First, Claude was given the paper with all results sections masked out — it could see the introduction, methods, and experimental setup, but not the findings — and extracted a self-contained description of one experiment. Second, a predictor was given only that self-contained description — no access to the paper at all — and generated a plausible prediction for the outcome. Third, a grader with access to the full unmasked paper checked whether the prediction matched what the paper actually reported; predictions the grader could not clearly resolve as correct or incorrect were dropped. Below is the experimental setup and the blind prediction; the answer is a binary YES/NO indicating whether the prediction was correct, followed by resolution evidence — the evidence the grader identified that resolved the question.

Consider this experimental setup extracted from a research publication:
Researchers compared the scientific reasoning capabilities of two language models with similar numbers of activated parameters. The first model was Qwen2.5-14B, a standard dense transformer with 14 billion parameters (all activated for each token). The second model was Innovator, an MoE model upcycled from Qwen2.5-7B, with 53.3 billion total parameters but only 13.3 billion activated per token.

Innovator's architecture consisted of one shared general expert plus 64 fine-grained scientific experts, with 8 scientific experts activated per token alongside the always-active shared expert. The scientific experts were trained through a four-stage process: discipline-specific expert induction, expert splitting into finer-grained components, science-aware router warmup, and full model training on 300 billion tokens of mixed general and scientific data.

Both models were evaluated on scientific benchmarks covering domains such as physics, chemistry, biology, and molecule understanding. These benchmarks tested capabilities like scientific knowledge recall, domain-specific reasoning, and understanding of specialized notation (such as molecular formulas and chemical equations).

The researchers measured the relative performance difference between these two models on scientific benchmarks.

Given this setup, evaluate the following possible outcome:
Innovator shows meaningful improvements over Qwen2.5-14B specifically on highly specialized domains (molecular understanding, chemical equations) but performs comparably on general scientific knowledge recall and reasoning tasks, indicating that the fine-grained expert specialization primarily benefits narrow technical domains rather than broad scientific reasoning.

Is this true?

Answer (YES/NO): NO